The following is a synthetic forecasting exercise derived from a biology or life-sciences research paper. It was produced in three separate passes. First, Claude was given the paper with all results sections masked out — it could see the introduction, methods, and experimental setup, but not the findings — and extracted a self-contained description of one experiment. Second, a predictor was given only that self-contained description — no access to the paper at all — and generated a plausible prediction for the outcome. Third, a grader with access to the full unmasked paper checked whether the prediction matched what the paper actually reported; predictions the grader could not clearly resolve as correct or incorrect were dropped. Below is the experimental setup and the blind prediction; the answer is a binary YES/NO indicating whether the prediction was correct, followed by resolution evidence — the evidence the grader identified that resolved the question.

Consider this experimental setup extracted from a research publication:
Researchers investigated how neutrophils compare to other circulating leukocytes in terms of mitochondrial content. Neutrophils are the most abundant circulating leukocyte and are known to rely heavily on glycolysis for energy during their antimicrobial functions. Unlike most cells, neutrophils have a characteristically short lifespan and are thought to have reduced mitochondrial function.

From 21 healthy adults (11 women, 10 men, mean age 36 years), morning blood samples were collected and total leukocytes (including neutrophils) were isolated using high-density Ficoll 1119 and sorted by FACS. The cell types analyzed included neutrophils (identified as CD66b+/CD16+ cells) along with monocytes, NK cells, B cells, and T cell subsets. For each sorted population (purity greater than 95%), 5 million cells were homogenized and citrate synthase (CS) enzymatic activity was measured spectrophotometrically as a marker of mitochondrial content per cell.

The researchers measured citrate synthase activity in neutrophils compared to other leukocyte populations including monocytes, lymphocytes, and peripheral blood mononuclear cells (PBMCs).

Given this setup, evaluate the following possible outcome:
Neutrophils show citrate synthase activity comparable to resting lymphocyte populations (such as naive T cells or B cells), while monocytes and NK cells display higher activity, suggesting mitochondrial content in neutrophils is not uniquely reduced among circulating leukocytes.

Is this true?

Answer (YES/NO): NO